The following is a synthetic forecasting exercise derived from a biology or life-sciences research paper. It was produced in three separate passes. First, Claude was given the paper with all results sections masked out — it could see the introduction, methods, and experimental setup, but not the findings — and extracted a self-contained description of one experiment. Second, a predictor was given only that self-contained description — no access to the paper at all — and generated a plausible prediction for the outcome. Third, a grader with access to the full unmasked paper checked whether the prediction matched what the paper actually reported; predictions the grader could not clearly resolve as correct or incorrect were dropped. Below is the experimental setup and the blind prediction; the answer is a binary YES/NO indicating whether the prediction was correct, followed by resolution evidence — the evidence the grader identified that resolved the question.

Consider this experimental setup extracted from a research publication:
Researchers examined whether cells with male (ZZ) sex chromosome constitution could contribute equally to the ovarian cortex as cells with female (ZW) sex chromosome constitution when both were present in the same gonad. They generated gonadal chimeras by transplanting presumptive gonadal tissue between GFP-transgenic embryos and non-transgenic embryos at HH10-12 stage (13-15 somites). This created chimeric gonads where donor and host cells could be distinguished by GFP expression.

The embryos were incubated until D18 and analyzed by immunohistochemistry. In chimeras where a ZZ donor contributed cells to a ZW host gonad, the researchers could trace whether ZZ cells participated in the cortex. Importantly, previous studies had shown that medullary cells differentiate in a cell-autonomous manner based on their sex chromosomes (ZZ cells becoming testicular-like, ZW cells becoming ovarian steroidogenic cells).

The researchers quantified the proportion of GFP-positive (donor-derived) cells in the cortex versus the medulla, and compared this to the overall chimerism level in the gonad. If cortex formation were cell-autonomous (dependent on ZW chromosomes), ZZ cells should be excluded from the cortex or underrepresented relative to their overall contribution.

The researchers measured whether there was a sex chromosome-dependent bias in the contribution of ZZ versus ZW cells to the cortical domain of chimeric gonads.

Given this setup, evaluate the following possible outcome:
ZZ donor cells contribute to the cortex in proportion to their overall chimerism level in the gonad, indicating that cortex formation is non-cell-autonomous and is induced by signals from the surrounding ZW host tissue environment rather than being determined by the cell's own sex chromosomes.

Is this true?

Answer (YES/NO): YES